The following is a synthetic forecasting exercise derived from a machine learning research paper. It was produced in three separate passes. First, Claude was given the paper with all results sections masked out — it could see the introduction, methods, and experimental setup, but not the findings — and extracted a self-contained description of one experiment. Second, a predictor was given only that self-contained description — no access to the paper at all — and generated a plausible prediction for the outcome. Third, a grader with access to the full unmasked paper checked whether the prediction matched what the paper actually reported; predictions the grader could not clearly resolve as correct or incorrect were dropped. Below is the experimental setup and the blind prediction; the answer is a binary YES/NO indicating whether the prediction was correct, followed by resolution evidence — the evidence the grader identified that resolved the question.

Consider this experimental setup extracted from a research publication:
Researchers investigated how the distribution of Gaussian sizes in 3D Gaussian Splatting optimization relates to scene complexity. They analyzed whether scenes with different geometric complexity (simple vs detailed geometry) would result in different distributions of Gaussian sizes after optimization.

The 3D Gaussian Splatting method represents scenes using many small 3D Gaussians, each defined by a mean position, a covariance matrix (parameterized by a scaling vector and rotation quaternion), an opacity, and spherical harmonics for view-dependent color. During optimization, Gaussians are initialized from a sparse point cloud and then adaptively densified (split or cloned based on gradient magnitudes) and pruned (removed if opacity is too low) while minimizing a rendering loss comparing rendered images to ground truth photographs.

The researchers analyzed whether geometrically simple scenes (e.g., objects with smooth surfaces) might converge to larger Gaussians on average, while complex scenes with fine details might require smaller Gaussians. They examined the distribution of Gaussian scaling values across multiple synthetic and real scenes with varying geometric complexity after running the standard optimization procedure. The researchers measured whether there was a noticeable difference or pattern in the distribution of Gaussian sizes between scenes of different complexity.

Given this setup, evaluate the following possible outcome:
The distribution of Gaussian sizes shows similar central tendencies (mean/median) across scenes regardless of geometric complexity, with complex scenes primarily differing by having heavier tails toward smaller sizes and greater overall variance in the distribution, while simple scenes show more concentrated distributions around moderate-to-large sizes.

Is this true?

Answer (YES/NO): NO